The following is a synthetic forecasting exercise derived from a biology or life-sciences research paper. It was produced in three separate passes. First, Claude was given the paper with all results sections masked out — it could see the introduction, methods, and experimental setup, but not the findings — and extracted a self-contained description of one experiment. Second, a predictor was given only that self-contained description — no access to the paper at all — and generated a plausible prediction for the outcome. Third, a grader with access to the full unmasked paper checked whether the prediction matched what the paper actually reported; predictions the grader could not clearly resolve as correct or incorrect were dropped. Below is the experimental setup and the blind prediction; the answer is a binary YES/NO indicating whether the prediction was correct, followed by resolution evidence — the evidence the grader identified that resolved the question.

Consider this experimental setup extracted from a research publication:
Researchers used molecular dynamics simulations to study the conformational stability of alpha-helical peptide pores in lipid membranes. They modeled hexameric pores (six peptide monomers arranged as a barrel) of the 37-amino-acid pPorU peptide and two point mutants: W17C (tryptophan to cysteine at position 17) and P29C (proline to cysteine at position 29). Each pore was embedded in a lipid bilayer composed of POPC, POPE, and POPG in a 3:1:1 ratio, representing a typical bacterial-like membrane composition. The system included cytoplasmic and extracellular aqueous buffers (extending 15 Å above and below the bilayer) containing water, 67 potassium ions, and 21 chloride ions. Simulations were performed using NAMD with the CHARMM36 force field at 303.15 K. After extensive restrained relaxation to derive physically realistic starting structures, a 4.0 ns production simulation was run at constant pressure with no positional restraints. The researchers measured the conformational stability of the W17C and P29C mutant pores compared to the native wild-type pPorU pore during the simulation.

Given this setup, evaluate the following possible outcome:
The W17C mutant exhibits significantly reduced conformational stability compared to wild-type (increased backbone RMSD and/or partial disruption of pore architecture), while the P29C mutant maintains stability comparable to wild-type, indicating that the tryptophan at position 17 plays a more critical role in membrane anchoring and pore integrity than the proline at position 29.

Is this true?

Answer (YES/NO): NO